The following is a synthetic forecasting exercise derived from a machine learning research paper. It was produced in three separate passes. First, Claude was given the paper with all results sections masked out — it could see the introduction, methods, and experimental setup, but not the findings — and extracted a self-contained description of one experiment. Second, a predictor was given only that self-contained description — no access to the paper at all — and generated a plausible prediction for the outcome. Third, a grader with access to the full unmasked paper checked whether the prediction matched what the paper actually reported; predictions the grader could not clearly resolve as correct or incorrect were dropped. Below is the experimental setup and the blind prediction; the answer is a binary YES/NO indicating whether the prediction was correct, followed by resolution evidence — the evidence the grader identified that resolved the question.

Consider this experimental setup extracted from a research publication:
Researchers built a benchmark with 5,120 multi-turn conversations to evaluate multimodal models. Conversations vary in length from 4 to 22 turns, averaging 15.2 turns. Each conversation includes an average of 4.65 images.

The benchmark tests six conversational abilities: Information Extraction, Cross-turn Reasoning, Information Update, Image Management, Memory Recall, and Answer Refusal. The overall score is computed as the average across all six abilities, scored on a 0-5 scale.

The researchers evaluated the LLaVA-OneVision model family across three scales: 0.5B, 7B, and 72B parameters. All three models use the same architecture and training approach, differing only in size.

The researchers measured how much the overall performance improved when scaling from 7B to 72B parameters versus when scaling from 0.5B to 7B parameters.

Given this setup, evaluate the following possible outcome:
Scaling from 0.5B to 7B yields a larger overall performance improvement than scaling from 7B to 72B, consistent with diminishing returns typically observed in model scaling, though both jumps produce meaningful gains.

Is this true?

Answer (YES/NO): YES